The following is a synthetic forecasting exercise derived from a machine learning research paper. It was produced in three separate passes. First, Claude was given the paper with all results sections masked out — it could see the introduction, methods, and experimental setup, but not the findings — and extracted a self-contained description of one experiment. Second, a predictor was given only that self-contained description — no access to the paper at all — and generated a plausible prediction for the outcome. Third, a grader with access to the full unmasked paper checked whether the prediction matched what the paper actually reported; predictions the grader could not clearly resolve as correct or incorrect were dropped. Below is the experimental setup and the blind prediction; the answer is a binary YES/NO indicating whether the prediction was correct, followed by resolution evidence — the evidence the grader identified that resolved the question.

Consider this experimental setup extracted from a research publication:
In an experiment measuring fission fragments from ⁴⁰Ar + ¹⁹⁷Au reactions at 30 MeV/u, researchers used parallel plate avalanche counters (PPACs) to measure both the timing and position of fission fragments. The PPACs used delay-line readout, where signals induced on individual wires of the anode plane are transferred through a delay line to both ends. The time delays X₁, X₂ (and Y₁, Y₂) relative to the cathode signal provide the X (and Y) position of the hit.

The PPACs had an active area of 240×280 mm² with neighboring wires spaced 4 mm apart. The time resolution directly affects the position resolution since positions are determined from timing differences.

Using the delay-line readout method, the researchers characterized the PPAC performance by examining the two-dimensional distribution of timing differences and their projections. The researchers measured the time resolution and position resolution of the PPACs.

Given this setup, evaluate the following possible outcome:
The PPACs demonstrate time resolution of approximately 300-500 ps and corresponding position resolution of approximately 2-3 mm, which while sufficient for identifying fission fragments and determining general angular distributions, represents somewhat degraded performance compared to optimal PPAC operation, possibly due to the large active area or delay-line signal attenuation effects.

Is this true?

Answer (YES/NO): NO